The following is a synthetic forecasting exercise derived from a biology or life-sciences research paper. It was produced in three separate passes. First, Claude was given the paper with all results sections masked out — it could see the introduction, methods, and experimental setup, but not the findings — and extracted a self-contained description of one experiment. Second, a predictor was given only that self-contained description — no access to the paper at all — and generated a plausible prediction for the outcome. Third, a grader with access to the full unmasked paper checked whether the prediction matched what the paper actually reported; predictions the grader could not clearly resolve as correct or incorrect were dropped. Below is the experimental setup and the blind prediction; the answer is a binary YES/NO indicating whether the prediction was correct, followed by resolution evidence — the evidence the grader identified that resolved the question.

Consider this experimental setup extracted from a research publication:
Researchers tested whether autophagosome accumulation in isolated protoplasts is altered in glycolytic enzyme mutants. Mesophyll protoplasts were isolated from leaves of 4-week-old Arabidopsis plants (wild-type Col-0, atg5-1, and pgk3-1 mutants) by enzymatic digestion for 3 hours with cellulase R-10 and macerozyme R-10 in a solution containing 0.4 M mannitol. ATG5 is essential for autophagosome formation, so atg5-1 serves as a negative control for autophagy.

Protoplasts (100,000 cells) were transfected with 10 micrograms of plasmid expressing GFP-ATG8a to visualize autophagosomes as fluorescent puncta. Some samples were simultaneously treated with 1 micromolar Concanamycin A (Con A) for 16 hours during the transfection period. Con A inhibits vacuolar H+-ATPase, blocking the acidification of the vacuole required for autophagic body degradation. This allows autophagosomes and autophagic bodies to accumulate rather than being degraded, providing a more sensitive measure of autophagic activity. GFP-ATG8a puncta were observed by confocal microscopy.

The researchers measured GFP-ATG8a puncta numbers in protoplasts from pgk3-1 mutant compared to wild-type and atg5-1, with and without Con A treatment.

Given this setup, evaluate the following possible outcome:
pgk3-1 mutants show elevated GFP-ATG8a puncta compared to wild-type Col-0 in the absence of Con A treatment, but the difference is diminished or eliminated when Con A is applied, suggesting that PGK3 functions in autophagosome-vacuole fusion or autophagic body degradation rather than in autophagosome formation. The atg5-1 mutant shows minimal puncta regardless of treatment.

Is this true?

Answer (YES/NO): NO